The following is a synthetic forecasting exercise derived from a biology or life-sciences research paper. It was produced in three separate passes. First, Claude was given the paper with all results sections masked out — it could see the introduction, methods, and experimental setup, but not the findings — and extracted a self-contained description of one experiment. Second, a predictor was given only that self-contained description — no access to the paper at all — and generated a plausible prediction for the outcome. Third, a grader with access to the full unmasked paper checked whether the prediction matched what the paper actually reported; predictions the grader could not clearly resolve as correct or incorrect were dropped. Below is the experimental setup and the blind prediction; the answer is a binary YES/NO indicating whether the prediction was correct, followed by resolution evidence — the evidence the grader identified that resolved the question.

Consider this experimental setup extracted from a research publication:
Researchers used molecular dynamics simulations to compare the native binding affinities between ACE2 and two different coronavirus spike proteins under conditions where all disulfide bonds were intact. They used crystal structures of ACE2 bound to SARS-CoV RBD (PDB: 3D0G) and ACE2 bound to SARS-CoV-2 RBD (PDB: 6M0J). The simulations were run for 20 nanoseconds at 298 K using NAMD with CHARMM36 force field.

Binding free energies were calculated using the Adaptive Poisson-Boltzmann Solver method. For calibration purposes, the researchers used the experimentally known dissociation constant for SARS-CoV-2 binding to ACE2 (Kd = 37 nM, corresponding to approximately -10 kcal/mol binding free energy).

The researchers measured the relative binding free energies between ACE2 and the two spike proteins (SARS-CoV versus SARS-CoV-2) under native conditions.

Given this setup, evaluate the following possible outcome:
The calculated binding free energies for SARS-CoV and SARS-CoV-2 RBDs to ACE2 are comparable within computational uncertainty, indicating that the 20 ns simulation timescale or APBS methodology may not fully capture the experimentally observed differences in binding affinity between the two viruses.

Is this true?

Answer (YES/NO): NO